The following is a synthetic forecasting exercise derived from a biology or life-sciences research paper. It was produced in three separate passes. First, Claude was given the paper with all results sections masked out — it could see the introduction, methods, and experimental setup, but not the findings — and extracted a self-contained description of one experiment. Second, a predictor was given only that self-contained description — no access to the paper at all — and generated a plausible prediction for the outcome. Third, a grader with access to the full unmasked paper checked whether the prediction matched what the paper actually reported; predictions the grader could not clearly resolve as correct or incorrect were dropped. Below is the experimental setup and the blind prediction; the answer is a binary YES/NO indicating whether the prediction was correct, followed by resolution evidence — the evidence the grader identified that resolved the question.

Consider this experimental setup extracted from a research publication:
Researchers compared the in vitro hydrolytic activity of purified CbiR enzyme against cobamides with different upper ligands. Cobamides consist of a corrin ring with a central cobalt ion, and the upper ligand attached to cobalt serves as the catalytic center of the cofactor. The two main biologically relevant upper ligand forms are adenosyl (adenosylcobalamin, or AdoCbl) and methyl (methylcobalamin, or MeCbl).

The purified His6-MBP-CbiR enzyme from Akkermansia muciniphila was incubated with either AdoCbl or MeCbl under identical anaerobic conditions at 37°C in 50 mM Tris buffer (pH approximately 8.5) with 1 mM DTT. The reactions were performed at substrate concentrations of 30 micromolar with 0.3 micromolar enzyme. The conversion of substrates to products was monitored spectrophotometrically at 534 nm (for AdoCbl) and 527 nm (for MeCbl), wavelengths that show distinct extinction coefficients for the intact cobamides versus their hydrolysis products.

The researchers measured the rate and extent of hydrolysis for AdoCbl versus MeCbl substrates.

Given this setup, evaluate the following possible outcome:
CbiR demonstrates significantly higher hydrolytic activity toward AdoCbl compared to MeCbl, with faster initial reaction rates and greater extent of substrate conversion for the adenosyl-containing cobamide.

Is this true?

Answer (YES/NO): NO